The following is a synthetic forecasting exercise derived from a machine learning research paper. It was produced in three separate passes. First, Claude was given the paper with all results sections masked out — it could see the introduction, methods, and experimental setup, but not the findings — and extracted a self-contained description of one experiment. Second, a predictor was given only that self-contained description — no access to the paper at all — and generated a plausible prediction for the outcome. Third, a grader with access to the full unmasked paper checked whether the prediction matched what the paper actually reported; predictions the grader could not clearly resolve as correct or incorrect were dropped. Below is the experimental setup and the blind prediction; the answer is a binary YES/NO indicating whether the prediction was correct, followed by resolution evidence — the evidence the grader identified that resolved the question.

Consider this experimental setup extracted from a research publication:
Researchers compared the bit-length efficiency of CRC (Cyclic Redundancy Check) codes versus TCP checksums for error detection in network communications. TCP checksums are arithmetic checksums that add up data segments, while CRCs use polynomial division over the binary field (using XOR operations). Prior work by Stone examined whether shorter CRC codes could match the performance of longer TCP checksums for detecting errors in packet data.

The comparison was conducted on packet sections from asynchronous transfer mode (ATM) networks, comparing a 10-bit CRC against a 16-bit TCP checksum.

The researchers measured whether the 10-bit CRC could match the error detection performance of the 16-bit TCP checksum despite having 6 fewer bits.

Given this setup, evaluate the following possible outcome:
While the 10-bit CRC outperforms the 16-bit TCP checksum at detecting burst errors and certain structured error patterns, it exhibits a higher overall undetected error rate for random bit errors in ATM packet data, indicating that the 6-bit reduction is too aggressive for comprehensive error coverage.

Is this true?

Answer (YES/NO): NO